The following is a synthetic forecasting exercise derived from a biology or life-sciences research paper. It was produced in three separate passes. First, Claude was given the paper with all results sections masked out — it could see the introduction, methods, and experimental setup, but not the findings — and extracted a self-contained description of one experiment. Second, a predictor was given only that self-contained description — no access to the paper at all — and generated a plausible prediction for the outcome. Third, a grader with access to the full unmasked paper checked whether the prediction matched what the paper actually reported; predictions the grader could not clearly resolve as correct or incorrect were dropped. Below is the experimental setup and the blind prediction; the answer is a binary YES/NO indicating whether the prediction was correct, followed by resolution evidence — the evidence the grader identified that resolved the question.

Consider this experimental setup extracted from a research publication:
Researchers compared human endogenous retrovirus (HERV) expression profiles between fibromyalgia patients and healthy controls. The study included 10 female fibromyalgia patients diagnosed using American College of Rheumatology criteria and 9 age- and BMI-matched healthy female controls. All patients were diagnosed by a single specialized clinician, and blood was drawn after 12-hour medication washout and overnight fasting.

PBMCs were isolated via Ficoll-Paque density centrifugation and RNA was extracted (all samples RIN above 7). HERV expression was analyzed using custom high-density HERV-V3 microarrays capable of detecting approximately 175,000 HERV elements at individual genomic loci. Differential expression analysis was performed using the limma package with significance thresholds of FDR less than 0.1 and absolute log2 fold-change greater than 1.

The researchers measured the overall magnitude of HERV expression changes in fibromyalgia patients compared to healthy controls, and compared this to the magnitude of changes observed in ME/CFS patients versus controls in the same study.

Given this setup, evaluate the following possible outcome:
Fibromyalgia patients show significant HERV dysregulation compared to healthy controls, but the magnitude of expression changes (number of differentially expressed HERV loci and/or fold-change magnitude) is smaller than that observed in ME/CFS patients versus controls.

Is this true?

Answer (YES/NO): YES